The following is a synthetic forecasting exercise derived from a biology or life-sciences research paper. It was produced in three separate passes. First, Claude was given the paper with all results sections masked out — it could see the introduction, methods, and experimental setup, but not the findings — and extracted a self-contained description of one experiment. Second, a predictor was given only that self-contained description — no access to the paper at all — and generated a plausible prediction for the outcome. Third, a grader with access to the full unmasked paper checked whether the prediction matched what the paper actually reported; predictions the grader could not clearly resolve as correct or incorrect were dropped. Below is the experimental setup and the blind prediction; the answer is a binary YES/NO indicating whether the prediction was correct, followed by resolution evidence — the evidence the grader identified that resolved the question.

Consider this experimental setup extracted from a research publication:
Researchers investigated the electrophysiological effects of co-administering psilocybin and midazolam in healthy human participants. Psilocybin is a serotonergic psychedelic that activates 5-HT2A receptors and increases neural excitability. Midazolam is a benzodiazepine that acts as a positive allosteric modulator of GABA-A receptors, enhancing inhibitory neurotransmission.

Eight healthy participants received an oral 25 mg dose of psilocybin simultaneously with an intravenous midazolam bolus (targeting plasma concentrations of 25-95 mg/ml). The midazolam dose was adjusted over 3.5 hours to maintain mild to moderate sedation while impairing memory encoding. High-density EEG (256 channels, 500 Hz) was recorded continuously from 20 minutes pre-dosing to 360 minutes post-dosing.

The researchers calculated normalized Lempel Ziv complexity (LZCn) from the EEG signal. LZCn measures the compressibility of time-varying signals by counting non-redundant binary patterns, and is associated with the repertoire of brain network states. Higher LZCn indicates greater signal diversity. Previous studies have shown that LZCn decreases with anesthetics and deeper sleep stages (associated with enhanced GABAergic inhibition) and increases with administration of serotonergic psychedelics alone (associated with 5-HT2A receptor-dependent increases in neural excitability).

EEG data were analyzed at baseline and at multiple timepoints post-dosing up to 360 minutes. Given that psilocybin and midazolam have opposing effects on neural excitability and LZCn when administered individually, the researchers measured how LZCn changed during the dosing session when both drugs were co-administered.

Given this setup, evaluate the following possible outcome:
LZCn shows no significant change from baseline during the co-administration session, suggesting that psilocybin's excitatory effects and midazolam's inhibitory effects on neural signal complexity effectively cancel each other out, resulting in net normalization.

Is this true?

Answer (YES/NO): NO